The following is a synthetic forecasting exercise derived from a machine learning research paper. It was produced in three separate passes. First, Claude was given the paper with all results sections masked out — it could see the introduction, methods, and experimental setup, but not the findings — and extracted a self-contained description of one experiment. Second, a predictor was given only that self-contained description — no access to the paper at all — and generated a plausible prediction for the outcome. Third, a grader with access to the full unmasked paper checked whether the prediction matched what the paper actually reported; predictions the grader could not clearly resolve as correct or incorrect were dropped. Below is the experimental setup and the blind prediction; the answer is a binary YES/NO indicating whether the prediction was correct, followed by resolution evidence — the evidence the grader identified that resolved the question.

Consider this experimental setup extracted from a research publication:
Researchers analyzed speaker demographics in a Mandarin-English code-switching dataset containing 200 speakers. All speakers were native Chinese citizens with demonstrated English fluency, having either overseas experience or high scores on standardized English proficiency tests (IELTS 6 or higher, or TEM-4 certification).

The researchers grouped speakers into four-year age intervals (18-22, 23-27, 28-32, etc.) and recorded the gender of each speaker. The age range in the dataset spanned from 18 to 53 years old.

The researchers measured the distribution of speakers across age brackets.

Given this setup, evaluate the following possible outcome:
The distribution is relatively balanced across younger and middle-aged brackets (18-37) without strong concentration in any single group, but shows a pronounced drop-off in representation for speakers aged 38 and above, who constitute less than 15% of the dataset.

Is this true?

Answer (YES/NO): NO